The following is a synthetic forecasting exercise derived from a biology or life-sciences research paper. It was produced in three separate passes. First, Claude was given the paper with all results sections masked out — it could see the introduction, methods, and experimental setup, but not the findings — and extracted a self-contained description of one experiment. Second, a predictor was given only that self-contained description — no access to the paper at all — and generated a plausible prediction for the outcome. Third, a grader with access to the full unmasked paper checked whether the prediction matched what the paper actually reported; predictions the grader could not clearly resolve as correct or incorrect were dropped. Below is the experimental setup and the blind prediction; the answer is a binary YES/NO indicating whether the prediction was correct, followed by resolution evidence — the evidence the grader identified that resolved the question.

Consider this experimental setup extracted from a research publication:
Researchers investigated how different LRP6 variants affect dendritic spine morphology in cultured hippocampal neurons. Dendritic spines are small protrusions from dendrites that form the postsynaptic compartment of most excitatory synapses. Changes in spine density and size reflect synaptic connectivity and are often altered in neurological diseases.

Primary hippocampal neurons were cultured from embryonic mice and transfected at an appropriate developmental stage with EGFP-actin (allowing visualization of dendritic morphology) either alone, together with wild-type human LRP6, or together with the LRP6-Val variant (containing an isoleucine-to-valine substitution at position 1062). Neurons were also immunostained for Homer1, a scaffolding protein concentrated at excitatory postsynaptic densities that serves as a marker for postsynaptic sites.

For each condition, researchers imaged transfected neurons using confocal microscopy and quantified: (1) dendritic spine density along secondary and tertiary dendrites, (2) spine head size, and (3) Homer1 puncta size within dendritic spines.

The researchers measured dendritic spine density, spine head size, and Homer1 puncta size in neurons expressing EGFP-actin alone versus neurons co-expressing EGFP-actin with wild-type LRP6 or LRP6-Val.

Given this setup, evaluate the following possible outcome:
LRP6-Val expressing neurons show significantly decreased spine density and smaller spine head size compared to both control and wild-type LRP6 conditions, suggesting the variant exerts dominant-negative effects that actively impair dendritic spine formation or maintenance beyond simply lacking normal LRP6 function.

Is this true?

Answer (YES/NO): NO